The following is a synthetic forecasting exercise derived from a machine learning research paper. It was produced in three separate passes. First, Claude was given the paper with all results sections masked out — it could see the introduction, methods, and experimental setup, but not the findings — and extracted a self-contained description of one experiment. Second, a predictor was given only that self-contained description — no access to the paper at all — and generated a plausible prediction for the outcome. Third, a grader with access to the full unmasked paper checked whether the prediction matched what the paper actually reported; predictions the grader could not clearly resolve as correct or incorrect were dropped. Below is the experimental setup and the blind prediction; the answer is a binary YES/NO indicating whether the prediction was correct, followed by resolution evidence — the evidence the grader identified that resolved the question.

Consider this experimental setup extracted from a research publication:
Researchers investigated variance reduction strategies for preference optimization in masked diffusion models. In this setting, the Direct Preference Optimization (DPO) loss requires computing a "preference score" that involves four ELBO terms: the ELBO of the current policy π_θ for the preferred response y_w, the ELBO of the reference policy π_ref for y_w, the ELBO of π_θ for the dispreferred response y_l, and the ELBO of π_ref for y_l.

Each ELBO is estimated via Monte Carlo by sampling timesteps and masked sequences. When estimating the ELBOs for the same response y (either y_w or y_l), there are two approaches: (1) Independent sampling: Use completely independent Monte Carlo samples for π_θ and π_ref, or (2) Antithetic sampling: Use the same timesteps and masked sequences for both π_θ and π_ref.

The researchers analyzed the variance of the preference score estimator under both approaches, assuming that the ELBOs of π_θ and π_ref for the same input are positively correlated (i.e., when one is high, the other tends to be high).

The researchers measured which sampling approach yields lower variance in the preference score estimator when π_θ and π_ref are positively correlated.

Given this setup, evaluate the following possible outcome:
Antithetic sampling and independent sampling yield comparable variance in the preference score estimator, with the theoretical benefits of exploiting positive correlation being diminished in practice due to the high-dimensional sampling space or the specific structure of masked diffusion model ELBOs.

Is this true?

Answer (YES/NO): NO